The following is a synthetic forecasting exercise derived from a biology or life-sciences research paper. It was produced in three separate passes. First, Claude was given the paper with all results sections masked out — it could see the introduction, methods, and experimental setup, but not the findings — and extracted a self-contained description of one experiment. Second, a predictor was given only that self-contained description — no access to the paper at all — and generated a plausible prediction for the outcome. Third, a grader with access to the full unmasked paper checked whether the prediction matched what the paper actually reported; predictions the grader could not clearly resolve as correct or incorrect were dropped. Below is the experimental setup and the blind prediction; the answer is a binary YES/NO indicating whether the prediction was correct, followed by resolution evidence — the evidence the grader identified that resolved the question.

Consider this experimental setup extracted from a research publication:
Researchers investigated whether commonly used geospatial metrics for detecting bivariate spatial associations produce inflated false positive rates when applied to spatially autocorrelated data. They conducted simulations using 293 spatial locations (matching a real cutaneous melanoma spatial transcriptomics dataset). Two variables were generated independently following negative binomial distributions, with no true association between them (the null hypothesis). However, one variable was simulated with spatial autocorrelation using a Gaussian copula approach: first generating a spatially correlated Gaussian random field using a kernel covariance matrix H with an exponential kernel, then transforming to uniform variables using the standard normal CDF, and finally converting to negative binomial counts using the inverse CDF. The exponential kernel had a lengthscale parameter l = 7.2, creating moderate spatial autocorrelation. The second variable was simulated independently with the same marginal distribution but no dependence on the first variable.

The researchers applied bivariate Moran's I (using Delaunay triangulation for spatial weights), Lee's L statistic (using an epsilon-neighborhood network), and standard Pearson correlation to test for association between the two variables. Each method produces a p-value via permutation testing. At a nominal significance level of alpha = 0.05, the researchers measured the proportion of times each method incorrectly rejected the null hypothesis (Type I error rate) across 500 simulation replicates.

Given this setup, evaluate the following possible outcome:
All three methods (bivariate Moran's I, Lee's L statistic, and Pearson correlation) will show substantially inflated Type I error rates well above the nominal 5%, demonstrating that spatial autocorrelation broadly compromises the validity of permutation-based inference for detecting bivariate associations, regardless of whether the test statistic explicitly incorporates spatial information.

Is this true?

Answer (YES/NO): YES